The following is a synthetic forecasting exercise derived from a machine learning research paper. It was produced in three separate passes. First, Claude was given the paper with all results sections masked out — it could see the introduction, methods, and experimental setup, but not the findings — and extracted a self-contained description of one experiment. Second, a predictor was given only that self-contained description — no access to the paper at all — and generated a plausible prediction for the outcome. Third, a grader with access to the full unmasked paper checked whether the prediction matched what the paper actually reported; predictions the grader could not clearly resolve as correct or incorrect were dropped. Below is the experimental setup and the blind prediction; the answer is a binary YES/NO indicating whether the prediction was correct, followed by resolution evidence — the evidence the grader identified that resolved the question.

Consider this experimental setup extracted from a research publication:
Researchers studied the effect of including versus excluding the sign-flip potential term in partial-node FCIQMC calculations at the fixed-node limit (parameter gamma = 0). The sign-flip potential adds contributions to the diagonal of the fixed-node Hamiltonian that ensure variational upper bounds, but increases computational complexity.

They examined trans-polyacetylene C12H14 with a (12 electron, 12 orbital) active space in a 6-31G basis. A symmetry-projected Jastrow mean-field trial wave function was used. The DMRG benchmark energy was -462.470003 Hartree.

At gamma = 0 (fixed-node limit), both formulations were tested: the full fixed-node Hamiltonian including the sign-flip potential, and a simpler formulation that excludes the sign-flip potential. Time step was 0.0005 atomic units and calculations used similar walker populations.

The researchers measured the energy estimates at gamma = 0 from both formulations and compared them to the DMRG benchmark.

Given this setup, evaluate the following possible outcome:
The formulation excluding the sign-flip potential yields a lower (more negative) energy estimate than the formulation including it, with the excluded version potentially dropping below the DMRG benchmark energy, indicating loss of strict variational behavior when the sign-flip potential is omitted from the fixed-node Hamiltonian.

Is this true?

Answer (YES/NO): NO